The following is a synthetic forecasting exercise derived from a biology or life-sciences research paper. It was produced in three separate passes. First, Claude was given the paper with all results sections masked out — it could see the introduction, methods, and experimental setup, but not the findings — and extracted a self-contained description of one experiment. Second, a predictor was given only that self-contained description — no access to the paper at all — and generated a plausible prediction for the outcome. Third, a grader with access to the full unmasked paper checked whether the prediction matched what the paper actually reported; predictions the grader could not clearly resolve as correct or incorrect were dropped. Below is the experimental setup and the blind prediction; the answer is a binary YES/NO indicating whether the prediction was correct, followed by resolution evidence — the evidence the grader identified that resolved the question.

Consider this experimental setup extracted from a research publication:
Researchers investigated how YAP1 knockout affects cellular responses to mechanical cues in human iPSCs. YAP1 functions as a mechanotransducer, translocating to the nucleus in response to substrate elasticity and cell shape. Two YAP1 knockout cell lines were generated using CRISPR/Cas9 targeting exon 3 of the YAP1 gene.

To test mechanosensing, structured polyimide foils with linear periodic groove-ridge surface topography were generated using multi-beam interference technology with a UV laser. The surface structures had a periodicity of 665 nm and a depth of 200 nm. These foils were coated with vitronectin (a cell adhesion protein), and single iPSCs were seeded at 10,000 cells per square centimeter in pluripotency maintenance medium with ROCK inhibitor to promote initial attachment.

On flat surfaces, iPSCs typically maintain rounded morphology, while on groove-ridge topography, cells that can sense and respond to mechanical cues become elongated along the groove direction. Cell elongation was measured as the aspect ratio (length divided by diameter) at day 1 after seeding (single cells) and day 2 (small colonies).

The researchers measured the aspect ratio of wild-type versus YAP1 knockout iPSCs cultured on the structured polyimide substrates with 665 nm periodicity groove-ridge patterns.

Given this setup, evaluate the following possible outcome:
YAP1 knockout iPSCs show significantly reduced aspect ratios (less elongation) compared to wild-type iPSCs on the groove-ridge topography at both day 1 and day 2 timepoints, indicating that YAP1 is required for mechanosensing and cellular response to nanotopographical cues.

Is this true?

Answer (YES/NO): NO